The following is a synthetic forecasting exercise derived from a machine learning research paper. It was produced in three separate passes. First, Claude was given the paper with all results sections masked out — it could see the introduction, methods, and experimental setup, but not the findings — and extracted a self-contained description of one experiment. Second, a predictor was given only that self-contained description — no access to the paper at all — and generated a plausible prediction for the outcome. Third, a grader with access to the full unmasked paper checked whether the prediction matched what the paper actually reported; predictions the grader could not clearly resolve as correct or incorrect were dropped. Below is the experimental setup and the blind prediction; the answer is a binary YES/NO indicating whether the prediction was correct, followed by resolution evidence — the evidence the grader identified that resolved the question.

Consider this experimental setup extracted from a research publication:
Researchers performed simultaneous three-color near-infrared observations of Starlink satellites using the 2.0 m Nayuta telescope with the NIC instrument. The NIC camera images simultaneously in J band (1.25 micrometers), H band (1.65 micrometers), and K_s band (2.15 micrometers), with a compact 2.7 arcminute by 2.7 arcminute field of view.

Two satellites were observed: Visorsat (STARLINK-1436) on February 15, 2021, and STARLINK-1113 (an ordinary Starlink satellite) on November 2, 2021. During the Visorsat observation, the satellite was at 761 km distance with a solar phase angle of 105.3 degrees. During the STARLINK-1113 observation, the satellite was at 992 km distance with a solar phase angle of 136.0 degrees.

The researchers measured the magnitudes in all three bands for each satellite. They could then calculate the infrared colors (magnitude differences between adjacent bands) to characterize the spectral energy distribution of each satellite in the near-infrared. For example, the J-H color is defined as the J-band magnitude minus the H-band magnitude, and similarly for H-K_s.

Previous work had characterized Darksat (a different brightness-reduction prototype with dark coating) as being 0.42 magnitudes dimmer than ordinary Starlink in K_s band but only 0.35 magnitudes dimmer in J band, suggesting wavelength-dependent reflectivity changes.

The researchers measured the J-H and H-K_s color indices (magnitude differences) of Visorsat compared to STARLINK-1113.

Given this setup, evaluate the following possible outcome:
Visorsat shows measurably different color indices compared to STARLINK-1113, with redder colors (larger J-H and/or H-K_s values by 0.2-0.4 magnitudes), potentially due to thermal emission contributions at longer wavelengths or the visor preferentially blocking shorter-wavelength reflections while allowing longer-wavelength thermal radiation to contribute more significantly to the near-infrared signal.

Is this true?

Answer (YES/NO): NO